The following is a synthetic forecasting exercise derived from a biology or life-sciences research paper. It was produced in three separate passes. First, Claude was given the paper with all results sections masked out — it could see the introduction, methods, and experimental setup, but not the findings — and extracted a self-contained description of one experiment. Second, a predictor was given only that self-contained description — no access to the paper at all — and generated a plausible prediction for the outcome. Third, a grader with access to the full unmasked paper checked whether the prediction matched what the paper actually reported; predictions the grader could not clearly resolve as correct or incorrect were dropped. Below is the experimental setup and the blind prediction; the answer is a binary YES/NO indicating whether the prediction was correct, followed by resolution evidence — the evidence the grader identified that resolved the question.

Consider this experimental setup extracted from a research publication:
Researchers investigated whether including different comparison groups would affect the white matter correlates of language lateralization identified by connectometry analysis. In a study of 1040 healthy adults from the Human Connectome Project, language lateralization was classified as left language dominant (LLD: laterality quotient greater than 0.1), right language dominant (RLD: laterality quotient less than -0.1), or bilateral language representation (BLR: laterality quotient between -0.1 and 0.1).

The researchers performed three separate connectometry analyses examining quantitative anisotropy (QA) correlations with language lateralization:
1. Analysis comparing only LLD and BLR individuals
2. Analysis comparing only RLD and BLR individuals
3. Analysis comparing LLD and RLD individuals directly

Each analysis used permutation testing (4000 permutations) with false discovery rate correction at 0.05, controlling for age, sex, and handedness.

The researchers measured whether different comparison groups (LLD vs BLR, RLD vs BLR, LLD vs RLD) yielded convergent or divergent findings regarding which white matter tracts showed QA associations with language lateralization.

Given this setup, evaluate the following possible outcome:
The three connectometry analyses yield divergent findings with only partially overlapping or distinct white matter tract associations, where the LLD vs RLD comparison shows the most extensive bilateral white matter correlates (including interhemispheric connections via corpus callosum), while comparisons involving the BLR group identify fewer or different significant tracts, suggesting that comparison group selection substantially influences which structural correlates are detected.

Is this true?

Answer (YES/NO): NO